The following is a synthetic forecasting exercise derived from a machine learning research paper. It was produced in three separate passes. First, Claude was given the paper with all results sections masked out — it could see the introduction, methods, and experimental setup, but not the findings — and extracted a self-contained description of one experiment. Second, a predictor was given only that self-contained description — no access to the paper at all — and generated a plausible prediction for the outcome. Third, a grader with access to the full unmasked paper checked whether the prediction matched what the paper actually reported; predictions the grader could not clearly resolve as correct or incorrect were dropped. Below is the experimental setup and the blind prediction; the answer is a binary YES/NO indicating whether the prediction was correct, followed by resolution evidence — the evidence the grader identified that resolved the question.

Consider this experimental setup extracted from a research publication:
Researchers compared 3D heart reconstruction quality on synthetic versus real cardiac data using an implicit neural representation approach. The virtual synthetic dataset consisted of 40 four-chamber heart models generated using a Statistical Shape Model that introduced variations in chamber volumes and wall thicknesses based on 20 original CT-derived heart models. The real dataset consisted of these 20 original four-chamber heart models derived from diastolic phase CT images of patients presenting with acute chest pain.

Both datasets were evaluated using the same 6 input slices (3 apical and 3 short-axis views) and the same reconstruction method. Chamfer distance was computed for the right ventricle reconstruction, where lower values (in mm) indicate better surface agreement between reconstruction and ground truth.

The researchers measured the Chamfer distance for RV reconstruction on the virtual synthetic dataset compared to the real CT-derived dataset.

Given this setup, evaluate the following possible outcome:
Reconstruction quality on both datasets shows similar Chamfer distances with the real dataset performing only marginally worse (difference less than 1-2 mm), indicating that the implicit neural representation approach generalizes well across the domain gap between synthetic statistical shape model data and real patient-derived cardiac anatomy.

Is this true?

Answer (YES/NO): NO